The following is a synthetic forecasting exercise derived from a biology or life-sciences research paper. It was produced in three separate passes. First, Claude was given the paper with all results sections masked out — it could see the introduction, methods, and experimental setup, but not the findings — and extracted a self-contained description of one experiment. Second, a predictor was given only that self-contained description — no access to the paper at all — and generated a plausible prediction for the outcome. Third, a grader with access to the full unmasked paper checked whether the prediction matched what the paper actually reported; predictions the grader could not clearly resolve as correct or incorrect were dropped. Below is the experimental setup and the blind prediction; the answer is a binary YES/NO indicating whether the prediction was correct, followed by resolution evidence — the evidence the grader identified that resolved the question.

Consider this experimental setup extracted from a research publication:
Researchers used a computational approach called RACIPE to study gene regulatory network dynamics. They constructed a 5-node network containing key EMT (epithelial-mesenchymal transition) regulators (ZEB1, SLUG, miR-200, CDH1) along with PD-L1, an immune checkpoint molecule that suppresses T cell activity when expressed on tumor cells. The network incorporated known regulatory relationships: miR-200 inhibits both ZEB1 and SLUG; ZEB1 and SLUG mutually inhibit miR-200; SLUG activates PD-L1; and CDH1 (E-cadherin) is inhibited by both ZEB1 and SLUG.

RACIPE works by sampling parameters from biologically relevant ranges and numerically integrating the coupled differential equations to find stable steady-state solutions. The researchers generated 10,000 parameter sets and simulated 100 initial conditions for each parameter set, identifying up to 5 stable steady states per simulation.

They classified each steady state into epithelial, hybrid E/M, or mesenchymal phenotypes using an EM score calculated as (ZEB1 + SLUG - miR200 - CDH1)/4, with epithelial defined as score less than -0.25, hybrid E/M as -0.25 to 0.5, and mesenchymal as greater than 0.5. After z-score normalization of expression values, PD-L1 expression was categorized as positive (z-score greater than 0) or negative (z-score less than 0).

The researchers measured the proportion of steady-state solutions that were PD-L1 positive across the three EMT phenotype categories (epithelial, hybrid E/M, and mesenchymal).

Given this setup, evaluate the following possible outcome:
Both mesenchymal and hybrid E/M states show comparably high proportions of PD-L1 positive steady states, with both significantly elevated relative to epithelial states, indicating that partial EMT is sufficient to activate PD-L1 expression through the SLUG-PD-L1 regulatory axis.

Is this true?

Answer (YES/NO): YES